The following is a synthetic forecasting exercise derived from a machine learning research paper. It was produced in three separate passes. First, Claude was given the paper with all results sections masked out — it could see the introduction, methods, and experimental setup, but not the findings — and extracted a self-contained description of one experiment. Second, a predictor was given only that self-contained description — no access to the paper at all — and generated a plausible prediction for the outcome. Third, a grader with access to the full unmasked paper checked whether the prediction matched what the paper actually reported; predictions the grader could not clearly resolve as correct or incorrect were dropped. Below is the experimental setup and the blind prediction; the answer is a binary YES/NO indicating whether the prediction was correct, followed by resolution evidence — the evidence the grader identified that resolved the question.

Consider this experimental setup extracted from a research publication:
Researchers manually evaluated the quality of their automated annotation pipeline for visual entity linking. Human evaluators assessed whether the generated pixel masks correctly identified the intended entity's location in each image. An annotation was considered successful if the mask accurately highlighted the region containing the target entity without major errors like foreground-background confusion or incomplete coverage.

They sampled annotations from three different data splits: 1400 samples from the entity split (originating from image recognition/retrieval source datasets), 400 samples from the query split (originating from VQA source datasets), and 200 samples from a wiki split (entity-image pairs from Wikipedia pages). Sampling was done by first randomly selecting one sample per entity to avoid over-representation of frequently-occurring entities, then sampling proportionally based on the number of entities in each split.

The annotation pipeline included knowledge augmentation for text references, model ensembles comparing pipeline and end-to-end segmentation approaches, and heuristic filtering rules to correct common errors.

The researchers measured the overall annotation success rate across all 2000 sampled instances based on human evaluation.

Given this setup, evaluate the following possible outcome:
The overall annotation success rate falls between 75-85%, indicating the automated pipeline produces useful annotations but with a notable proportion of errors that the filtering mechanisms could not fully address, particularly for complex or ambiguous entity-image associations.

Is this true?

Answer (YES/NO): NO